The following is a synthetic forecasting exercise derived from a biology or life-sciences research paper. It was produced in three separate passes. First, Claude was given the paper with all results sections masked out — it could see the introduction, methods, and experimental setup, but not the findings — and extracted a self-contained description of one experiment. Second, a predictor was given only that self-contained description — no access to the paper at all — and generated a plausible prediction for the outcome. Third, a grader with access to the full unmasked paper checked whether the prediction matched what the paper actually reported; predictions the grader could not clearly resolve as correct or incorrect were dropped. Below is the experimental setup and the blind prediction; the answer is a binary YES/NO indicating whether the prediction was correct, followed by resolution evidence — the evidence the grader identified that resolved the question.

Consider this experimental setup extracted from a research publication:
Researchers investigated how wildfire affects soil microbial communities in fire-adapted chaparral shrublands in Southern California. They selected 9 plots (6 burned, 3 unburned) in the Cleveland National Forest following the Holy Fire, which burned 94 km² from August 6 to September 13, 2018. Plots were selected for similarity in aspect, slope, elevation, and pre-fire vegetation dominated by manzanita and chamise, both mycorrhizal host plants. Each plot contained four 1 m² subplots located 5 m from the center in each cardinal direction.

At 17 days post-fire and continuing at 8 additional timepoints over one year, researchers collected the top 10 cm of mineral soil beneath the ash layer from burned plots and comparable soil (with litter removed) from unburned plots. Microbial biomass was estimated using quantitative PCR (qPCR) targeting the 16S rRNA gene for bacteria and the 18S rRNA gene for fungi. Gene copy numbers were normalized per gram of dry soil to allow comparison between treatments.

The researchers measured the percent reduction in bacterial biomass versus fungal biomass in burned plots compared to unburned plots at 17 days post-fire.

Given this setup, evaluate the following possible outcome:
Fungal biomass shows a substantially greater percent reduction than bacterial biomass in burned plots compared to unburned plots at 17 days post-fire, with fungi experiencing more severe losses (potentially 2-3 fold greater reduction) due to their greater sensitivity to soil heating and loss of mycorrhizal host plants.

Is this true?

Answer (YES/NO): NO